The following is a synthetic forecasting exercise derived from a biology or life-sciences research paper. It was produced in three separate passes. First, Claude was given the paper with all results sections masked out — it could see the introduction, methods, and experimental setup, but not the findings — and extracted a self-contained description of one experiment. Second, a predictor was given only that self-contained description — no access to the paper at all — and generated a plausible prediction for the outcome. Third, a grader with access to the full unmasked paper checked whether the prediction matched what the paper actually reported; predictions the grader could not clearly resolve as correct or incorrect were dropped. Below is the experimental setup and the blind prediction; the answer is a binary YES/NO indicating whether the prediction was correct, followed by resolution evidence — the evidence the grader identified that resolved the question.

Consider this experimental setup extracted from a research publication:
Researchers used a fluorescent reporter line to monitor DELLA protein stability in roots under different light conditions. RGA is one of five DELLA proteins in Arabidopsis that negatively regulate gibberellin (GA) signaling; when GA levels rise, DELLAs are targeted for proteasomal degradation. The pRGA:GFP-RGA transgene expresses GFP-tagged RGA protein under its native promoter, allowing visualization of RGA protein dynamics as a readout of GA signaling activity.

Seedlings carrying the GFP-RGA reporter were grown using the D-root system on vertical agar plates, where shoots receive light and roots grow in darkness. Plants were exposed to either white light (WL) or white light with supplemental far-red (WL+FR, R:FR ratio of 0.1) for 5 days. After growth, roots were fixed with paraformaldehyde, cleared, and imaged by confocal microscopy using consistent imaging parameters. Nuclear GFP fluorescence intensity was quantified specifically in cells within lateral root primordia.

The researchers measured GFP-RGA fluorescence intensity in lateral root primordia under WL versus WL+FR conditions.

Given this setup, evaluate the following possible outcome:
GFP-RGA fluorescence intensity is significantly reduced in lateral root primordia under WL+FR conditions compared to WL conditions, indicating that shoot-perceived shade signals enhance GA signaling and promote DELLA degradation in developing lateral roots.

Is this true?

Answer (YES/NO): YES